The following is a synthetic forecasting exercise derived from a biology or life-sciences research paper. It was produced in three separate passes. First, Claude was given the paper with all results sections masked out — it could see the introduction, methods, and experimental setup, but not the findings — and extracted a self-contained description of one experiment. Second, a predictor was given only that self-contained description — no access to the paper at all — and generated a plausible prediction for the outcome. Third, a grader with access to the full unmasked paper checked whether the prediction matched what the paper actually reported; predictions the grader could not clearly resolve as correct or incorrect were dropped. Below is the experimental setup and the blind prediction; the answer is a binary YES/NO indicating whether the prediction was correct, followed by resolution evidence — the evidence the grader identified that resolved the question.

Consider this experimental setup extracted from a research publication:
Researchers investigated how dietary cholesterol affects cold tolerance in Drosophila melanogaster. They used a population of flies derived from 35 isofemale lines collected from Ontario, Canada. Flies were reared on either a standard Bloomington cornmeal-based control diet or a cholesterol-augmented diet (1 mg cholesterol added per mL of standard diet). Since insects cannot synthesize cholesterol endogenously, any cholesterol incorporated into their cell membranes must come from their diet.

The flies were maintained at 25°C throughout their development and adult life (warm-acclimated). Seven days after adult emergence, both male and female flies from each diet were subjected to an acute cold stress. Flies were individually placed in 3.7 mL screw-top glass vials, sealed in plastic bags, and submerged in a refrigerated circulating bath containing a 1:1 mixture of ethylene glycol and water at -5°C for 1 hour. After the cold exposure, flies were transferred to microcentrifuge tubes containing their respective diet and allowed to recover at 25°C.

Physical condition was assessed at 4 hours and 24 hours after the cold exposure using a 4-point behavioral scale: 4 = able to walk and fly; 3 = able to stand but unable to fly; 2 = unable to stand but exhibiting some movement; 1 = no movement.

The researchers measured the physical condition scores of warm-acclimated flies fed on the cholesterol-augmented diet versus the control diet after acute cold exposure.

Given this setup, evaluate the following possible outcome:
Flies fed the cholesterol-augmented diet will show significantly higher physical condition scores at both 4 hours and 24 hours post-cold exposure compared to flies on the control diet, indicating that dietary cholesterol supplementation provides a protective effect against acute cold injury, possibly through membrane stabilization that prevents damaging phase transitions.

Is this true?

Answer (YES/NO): YES